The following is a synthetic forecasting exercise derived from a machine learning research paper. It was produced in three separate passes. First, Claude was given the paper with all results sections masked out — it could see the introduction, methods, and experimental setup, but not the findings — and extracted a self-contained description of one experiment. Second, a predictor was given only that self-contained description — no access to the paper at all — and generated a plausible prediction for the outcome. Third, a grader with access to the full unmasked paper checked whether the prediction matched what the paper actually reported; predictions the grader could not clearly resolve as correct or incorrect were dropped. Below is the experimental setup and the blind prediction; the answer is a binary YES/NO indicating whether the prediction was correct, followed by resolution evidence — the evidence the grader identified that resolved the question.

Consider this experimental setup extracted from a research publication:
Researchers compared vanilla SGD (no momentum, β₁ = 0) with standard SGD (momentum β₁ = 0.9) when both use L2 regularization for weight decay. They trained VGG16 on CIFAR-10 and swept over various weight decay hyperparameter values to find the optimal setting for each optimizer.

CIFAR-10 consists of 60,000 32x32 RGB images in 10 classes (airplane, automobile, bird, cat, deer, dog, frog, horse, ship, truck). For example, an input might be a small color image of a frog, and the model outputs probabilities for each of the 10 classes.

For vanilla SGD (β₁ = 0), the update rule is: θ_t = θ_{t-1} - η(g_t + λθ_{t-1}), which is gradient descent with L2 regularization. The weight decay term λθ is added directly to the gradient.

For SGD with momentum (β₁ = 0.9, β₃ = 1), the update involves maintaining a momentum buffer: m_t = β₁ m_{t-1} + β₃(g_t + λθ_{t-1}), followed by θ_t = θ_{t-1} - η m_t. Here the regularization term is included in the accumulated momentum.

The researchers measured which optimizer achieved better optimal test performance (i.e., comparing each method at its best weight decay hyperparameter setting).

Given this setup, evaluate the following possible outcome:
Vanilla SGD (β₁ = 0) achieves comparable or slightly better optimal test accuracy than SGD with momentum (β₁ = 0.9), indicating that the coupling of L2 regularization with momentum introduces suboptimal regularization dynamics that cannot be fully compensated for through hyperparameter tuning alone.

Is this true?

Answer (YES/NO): YES